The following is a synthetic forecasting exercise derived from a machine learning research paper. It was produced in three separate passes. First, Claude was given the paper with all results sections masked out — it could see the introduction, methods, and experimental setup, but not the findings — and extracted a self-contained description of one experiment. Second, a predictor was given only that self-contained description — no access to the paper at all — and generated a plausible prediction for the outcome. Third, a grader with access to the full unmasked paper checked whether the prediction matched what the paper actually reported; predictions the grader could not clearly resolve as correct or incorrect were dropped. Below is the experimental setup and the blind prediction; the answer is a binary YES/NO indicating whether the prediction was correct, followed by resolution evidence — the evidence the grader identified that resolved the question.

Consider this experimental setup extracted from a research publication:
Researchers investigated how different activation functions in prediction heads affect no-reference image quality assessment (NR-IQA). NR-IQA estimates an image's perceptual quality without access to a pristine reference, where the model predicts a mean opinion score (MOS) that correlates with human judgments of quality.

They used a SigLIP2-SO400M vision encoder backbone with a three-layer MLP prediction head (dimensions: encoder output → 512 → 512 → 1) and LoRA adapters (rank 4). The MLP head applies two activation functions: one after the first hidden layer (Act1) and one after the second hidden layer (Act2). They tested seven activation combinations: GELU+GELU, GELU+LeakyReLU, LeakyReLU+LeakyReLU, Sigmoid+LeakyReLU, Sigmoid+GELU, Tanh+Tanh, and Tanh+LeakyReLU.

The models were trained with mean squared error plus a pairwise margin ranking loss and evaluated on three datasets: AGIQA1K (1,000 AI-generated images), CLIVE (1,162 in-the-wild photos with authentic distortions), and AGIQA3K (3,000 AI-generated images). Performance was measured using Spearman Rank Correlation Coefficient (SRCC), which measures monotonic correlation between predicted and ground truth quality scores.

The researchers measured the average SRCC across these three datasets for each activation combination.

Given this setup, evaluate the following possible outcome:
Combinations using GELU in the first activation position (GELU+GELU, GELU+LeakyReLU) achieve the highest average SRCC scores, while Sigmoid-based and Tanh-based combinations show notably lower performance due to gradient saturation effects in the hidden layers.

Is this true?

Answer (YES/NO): NO